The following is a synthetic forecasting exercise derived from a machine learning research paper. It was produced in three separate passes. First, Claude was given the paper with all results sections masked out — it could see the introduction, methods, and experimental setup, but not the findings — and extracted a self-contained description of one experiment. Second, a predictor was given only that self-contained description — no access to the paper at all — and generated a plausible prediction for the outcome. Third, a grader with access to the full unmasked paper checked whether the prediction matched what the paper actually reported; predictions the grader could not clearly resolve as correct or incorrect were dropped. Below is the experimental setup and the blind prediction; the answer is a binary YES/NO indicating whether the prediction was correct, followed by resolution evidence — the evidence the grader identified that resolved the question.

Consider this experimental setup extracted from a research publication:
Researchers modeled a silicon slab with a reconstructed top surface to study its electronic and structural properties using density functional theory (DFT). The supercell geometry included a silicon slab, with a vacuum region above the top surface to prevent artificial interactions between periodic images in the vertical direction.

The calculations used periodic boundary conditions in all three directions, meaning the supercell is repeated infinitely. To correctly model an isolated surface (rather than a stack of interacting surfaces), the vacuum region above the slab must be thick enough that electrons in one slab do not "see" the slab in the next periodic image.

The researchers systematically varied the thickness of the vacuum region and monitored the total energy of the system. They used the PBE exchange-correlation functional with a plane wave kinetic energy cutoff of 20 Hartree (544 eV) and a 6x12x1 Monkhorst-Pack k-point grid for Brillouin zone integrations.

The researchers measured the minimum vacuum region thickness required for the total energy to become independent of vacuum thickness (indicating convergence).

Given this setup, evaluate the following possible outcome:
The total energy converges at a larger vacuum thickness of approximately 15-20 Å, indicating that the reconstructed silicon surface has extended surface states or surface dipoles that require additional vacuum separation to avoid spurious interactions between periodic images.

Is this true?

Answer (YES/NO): YES